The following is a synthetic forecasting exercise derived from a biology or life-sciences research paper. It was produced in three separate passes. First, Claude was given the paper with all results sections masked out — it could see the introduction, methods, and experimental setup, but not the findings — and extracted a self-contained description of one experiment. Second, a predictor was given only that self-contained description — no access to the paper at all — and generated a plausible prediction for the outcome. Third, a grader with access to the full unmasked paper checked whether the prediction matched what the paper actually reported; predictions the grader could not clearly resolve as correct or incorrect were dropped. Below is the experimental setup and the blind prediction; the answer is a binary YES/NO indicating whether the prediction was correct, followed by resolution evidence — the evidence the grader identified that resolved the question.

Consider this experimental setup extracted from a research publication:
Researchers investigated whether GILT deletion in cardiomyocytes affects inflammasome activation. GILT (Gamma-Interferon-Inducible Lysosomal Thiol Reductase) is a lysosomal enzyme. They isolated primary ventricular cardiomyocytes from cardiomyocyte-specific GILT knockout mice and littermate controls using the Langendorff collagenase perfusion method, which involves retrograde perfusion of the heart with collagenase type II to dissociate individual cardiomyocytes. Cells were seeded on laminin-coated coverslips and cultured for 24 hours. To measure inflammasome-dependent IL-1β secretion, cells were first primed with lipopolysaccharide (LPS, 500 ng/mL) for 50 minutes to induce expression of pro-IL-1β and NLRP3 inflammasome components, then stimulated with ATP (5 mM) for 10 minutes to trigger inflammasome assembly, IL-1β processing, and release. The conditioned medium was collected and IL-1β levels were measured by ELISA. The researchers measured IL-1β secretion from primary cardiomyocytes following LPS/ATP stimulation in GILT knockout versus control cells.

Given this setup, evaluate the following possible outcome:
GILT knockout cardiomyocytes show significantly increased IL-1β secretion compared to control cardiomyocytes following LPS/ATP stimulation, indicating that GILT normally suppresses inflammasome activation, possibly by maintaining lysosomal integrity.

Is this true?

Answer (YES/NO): YES